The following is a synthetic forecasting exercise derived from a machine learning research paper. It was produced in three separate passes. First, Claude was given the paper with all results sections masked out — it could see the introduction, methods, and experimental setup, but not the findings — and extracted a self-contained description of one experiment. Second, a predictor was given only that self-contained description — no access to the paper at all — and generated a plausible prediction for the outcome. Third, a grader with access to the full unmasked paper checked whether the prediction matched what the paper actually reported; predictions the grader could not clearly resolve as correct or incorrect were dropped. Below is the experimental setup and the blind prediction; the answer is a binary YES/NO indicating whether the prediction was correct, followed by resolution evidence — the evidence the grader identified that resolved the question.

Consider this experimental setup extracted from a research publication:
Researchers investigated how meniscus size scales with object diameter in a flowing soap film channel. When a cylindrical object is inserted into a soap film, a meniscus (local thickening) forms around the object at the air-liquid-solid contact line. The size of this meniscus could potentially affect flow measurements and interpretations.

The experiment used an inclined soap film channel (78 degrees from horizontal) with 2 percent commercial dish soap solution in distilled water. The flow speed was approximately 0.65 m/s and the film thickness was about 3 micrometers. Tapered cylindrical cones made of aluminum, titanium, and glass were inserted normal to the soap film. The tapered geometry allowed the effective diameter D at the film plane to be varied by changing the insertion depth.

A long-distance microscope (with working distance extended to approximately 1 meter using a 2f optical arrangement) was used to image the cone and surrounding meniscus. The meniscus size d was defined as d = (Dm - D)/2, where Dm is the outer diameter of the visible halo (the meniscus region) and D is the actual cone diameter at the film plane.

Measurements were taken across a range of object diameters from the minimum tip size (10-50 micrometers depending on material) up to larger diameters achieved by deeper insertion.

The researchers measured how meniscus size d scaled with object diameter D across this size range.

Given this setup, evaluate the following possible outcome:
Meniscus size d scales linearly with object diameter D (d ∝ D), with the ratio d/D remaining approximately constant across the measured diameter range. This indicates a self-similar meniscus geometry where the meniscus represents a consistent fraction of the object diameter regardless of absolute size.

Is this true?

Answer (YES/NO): NO